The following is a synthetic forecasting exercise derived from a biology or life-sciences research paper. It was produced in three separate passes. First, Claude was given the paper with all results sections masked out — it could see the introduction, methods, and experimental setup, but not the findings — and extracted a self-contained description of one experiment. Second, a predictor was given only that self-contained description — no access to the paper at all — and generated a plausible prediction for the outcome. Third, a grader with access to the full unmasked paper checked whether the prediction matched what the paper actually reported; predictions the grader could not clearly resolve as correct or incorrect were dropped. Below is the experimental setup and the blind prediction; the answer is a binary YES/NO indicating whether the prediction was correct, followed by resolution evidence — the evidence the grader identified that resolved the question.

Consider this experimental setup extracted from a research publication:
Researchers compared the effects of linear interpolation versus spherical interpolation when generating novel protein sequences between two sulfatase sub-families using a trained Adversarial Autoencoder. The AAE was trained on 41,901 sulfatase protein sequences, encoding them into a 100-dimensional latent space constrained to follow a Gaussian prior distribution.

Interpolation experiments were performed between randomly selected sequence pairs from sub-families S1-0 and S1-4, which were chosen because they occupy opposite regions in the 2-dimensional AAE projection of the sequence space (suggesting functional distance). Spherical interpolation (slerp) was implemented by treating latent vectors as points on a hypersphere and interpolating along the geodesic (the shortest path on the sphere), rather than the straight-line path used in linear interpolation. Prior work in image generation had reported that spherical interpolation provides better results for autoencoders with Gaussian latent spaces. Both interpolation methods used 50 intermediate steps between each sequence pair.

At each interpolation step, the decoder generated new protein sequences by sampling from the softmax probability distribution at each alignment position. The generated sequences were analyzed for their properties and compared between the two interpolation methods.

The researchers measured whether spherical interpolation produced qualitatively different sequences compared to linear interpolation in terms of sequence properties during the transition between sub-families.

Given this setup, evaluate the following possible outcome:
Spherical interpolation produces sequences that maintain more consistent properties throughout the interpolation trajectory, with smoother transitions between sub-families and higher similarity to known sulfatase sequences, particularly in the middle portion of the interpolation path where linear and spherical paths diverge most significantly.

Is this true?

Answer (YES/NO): NO